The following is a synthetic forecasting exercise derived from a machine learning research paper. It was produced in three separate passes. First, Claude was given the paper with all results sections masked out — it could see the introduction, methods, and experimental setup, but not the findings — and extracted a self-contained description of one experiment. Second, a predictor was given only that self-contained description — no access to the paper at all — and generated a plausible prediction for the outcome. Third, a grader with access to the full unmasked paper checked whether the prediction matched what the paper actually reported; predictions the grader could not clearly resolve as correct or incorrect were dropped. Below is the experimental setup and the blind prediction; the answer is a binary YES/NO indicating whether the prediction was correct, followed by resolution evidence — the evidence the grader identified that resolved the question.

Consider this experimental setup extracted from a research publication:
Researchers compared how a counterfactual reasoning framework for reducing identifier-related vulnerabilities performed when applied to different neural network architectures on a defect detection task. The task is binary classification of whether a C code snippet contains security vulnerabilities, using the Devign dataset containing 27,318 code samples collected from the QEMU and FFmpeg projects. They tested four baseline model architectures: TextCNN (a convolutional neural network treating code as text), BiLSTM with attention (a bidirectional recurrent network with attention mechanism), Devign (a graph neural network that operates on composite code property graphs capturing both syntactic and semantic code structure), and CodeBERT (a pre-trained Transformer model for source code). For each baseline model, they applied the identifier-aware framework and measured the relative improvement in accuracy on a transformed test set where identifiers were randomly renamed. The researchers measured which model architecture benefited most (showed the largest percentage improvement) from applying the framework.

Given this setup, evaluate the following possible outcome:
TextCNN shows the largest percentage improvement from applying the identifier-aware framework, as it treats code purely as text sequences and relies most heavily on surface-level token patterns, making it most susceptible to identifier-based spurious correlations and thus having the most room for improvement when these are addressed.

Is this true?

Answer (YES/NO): NO